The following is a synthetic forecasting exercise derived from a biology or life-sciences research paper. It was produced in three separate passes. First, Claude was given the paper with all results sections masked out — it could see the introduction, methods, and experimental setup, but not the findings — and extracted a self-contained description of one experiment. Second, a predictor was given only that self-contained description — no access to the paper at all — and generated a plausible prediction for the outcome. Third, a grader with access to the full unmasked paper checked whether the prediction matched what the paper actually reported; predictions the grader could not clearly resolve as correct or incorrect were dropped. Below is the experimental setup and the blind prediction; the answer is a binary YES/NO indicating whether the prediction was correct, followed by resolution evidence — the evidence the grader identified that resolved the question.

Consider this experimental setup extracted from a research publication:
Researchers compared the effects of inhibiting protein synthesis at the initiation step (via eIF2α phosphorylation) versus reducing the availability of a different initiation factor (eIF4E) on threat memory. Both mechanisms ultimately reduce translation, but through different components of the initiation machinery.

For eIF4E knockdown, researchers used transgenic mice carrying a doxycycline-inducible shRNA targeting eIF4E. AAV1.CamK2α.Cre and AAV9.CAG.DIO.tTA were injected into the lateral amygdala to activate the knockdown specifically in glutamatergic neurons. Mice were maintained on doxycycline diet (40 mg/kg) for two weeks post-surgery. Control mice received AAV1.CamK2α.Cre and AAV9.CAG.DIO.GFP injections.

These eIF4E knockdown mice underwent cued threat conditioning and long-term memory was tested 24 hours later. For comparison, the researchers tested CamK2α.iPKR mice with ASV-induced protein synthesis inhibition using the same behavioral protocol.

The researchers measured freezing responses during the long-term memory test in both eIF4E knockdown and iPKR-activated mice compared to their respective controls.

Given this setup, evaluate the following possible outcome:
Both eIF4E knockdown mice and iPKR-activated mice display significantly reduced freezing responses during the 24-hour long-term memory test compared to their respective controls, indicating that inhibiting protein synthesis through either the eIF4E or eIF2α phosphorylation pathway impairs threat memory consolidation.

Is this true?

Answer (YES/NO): YES